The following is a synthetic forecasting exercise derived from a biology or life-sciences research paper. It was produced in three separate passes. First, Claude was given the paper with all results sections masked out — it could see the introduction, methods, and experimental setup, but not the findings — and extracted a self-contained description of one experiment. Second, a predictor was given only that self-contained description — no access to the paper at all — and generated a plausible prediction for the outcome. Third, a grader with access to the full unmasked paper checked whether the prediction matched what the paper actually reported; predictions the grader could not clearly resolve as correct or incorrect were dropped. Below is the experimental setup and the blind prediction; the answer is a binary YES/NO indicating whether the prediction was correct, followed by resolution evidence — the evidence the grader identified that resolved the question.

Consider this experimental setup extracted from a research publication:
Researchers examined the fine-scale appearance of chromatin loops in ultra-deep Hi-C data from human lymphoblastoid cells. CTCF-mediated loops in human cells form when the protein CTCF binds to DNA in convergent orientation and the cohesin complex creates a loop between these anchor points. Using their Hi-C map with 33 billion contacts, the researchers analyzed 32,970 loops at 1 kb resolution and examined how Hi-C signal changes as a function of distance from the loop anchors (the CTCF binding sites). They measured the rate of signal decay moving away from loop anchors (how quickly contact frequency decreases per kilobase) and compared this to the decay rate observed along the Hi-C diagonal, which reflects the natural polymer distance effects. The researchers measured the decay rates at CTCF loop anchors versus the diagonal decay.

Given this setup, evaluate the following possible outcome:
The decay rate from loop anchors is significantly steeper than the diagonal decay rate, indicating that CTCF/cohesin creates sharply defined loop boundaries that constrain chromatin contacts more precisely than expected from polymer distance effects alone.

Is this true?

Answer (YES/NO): NO